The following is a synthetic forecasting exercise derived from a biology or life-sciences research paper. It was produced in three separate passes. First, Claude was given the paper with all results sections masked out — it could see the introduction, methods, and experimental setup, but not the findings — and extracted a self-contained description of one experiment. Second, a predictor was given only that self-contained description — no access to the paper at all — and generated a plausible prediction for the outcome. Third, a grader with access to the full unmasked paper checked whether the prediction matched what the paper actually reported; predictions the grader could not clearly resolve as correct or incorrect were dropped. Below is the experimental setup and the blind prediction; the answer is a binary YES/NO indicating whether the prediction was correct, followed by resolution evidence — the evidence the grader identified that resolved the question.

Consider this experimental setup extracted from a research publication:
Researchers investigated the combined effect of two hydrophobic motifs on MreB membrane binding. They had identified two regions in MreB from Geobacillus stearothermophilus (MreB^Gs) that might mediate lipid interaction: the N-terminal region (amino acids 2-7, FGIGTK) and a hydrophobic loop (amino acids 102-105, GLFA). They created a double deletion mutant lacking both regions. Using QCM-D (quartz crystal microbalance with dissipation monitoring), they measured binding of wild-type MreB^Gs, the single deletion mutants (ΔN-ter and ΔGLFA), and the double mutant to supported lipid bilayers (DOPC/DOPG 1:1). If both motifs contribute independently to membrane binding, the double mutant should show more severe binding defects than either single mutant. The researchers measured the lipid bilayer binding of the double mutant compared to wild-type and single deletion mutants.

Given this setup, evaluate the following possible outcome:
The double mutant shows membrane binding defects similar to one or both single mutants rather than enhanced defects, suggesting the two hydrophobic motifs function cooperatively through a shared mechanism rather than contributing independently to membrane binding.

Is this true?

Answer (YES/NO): NO